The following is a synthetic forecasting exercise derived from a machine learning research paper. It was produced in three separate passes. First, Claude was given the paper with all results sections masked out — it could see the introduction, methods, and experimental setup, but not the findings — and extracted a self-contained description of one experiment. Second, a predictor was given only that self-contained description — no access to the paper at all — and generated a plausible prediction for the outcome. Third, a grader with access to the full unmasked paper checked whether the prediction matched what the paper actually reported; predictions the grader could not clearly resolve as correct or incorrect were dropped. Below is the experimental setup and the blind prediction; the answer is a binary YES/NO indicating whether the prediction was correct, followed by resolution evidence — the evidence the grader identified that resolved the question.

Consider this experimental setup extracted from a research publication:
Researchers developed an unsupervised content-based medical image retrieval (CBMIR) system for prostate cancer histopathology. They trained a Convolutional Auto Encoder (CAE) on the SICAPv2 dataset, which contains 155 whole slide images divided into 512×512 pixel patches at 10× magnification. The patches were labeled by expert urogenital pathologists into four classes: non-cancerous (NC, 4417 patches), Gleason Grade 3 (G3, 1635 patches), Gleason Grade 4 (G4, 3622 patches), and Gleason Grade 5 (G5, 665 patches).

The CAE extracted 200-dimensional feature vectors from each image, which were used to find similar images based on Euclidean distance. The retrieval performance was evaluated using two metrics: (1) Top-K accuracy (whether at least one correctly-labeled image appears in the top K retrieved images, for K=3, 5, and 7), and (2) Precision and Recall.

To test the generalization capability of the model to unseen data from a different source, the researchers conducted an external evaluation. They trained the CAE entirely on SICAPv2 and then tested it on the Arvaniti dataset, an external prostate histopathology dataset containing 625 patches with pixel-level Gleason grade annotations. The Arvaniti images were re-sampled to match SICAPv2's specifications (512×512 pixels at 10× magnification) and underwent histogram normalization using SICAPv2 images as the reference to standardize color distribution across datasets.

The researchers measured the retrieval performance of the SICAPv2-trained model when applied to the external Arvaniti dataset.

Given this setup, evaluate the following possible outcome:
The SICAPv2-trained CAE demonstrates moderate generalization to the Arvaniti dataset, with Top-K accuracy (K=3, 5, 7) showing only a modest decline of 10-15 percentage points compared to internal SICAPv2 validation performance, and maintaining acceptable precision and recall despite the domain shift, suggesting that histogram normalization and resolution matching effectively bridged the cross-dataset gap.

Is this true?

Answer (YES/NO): NO